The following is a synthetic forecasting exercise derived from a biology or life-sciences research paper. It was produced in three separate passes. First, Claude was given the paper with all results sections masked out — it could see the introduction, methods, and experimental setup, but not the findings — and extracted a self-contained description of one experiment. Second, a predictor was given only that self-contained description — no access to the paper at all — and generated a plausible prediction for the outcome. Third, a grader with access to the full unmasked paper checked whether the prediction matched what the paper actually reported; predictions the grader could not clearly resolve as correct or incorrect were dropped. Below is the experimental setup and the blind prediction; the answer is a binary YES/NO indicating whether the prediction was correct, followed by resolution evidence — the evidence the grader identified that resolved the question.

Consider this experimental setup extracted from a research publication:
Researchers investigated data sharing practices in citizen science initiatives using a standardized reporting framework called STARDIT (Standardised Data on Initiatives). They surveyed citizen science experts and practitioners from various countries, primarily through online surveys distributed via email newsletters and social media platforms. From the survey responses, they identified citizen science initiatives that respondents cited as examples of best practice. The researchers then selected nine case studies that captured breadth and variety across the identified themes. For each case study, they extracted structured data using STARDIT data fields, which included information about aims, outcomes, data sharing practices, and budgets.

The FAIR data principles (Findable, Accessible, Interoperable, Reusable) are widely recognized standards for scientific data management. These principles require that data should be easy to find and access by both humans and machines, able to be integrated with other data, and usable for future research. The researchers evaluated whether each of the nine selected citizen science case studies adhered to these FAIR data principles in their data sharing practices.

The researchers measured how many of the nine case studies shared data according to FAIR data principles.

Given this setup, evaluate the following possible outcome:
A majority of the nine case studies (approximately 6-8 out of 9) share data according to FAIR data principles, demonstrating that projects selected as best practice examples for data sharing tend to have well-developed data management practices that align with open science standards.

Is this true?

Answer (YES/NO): NO